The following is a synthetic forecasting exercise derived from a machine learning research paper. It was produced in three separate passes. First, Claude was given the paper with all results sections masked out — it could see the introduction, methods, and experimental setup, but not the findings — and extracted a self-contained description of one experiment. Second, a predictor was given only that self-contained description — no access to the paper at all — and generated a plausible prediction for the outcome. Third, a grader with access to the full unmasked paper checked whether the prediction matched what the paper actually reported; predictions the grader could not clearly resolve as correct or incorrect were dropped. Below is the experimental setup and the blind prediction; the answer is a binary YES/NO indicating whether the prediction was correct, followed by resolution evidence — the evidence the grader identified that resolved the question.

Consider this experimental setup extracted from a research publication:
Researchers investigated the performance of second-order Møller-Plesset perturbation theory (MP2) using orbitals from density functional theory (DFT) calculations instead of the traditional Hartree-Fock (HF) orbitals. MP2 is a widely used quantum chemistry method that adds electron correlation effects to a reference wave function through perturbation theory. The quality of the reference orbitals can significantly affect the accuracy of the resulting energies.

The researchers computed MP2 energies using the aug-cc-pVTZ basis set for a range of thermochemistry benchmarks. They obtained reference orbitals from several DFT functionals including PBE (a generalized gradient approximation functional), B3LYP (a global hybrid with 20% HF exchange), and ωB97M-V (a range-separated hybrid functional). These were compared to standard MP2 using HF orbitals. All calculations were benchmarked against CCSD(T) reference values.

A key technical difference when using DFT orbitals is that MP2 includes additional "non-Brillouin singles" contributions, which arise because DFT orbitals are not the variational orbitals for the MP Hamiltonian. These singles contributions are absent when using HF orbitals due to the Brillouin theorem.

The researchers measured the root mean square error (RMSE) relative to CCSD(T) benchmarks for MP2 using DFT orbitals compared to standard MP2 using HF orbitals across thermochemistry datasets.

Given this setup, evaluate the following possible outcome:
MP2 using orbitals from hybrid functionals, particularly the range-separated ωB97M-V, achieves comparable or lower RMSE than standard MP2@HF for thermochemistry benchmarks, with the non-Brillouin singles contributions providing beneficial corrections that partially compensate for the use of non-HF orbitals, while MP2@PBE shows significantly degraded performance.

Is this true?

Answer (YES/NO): NO